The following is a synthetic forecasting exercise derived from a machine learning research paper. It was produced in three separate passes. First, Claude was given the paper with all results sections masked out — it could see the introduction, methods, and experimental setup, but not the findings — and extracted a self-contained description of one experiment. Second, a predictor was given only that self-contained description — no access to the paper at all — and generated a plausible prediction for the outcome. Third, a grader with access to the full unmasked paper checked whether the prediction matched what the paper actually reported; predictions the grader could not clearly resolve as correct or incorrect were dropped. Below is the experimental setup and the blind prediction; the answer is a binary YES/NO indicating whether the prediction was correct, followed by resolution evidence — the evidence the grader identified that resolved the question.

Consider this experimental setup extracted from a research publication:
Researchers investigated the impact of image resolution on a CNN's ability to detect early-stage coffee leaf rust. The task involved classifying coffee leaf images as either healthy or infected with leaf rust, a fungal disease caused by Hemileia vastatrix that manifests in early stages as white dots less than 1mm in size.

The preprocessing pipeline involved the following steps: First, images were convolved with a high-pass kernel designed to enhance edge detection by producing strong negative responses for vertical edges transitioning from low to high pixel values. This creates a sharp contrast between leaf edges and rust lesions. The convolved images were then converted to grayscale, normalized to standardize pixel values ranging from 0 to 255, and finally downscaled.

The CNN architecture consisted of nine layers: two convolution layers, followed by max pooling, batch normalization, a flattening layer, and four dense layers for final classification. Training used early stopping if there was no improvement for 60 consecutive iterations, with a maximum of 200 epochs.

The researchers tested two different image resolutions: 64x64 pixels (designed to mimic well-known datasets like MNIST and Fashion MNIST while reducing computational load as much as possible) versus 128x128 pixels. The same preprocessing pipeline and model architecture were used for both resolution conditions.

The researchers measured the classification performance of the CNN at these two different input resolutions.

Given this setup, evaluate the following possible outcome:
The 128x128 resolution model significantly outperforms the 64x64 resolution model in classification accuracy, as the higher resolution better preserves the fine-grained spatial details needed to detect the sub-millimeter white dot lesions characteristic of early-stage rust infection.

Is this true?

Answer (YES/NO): YES